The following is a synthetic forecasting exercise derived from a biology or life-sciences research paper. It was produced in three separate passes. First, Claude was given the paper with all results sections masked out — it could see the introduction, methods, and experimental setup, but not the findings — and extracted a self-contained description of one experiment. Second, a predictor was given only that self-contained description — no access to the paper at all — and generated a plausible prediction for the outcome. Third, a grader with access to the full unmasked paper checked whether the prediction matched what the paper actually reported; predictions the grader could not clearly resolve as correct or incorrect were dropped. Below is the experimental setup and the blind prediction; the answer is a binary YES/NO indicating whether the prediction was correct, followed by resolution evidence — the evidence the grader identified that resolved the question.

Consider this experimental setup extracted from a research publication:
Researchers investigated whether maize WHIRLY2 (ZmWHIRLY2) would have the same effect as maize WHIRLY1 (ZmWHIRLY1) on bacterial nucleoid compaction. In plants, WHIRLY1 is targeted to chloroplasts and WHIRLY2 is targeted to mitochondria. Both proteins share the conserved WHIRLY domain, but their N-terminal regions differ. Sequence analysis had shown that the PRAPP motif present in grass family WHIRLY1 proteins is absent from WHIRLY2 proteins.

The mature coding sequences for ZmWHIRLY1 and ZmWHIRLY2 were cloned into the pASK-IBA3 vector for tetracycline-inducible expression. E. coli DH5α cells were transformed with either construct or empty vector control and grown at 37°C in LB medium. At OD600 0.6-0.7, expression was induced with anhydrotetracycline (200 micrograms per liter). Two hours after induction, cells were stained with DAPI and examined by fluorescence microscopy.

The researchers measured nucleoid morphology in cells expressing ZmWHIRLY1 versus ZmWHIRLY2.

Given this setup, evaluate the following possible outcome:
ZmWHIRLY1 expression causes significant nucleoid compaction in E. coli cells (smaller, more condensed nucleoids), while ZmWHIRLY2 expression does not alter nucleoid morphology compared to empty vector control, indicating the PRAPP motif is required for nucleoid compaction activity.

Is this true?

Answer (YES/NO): YES